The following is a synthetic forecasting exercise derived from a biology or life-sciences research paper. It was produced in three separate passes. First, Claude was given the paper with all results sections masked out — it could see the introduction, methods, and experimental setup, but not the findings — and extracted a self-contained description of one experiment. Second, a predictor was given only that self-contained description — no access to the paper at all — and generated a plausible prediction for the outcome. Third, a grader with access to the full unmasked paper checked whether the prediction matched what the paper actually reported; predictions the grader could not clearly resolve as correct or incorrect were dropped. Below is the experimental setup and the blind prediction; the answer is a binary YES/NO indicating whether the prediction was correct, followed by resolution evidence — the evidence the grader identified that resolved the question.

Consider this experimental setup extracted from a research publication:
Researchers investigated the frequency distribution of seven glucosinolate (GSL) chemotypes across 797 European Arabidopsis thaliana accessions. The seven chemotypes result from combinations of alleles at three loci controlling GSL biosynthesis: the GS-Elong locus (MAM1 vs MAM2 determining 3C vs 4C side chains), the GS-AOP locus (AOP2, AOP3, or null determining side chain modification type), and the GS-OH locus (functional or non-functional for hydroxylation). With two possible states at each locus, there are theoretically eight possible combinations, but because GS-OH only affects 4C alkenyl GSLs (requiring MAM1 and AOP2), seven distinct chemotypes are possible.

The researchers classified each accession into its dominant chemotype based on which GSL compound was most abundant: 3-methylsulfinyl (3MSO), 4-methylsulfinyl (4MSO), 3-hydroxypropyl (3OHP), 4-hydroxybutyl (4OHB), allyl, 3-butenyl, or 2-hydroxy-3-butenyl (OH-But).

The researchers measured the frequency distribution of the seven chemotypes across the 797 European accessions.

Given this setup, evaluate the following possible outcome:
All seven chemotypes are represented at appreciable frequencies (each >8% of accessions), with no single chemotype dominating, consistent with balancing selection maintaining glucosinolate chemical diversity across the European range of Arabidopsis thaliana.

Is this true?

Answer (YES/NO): NO